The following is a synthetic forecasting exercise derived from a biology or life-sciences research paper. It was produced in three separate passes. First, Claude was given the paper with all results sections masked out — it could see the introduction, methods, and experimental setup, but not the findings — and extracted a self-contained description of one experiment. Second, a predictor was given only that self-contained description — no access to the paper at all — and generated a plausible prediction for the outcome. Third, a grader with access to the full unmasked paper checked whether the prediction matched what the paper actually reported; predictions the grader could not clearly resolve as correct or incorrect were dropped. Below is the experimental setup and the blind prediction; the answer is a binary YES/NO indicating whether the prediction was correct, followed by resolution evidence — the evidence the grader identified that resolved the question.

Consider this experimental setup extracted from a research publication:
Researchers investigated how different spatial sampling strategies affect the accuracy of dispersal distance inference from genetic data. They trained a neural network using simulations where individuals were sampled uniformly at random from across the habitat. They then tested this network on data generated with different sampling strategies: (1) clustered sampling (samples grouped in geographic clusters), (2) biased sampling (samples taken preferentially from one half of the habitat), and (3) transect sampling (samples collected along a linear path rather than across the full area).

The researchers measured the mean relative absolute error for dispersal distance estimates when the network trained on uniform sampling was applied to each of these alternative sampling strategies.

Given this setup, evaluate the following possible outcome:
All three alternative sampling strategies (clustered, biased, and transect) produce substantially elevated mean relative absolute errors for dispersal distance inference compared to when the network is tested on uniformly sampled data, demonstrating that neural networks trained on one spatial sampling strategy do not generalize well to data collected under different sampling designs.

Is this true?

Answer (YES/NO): NO